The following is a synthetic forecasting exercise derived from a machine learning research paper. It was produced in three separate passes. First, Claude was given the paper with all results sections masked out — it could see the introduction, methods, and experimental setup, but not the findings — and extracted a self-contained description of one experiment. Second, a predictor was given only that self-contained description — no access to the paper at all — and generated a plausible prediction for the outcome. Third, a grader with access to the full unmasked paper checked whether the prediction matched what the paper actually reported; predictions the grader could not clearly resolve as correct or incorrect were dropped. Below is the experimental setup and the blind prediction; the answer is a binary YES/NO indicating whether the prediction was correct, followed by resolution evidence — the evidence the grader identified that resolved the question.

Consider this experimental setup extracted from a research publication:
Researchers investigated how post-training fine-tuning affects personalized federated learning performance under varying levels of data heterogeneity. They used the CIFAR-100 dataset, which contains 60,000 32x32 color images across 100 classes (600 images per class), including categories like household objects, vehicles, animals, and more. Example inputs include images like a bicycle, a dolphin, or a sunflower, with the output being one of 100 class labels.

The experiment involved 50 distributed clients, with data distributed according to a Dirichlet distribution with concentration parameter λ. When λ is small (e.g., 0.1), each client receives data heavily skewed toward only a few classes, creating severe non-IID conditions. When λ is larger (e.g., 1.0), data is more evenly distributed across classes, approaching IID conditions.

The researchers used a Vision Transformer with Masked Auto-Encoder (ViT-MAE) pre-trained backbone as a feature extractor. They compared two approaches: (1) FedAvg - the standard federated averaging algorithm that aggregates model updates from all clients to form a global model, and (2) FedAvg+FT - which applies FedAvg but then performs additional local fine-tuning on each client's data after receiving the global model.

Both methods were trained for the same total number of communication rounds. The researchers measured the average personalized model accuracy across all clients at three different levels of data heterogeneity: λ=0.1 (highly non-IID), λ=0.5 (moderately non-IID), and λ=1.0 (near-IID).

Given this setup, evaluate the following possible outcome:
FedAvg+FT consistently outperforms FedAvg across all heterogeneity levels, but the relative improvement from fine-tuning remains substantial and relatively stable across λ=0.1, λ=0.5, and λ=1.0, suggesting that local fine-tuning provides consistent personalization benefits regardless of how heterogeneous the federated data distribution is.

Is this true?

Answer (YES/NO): NO